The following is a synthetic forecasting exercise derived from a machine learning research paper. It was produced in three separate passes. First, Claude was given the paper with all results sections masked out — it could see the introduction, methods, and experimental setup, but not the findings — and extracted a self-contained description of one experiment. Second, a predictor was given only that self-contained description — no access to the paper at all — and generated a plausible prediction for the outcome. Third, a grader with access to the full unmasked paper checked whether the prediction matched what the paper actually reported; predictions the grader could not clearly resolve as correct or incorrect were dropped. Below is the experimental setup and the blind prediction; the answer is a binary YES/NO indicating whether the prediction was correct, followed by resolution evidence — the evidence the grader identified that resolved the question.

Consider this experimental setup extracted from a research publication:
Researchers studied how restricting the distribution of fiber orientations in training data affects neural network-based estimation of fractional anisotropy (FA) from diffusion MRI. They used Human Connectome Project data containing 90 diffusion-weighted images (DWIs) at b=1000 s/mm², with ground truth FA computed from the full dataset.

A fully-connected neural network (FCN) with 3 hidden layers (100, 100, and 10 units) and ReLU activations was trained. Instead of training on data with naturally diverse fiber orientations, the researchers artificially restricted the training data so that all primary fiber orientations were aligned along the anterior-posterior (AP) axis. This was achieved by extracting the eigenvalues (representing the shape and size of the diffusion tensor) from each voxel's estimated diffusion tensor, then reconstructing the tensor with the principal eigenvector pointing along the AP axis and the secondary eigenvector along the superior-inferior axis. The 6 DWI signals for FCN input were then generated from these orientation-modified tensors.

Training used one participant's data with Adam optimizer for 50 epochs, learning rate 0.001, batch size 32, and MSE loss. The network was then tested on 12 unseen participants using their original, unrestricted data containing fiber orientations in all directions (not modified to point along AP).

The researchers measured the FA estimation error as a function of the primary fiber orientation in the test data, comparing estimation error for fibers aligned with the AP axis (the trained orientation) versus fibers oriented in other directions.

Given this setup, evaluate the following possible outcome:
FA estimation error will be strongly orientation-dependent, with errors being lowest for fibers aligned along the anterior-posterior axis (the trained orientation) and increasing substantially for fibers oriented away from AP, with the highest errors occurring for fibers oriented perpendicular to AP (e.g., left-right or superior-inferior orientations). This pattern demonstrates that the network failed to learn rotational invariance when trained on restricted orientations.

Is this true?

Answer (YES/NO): YES